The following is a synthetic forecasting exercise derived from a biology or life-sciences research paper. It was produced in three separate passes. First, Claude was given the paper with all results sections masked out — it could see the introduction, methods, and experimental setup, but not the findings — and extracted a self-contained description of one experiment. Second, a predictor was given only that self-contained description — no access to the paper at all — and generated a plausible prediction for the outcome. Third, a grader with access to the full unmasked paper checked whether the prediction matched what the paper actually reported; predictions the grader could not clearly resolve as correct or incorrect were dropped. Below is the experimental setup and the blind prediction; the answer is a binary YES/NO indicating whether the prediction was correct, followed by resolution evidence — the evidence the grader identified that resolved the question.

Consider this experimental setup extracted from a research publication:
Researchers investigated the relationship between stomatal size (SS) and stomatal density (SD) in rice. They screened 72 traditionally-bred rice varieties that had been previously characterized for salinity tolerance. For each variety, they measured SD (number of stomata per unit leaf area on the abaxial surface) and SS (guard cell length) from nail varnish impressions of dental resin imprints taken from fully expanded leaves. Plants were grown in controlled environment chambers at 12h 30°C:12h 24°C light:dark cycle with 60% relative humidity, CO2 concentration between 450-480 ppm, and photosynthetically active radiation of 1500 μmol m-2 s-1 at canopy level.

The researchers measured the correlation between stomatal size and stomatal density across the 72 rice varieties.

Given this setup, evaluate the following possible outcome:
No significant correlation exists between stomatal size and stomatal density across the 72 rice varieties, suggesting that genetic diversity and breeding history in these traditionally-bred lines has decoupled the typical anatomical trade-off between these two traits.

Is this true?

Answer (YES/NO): NO